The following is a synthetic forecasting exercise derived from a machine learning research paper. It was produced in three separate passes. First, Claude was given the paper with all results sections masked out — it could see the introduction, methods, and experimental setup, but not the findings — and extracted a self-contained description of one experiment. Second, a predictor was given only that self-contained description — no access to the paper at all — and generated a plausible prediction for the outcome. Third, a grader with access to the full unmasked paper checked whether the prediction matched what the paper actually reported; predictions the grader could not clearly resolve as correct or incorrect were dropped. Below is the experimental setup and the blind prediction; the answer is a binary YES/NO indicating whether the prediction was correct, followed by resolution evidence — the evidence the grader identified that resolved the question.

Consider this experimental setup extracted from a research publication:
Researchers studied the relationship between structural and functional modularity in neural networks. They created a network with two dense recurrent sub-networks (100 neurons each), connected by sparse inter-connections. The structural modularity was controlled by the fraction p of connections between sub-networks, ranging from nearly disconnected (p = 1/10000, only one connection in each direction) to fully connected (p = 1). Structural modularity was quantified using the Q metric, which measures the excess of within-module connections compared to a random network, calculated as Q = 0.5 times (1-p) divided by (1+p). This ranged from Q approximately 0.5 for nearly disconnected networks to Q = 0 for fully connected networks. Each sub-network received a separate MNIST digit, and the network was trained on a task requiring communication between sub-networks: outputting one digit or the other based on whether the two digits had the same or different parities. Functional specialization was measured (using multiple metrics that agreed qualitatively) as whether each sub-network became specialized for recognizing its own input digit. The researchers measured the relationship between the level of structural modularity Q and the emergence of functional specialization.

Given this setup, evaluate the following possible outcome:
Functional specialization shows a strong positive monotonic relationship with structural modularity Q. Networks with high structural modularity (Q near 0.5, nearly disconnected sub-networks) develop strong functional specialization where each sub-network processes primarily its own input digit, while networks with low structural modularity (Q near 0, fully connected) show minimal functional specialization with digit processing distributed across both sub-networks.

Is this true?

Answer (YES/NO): NO